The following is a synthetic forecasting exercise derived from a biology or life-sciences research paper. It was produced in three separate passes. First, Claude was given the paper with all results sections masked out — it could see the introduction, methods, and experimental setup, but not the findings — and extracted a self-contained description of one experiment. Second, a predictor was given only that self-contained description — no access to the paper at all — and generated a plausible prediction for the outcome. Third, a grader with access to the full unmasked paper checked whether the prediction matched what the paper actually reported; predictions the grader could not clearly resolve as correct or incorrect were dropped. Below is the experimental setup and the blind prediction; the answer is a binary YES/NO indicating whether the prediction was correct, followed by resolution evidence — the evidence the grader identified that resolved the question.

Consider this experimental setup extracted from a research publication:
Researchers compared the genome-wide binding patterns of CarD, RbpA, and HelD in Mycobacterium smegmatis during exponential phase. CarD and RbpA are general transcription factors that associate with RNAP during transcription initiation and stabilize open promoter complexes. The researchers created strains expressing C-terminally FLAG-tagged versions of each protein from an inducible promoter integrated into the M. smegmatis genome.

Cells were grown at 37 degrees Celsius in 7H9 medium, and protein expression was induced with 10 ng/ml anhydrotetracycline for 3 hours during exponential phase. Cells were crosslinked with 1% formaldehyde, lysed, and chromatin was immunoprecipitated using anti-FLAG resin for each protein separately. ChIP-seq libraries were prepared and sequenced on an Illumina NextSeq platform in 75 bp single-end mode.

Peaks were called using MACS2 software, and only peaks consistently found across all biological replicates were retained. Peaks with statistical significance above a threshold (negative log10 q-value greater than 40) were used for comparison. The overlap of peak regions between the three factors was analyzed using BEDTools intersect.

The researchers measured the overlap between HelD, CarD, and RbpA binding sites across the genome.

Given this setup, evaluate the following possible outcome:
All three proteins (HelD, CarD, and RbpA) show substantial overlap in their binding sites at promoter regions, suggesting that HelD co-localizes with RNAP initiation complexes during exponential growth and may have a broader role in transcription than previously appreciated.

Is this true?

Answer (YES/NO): YES